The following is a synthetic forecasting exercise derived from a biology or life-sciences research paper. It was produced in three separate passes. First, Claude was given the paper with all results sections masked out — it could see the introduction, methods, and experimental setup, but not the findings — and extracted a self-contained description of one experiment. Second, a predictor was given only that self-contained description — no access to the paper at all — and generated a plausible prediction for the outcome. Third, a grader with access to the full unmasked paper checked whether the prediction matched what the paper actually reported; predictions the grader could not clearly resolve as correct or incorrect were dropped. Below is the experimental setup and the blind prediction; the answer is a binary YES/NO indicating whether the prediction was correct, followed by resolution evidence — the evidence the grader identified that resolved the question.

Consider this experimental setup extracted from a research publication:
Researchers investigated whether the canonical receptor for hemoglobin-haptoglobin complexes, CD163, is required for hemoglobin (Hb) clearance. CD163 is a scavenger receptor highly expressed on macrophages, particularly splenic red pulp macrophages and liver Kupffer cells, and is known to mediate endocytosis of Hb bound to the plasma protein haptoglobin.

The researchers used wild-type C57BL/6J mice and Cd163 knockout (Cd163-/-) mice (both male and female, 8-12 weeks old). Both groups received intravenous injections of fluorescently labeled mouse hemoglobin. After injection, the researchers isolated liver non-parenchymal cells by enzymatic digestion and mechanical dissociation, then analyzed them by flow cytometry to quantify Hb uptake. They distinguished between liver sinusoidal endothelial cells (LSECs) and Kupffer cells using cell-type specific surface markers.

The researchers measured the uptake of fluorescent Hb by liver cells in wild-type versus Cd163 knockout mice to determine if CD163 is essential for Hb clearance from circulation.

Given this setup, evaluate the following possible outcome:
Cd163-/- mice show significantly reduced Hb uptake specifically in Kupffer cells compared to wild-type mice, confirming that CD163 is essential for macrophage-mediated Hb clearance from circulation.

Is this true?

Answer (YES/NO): NO